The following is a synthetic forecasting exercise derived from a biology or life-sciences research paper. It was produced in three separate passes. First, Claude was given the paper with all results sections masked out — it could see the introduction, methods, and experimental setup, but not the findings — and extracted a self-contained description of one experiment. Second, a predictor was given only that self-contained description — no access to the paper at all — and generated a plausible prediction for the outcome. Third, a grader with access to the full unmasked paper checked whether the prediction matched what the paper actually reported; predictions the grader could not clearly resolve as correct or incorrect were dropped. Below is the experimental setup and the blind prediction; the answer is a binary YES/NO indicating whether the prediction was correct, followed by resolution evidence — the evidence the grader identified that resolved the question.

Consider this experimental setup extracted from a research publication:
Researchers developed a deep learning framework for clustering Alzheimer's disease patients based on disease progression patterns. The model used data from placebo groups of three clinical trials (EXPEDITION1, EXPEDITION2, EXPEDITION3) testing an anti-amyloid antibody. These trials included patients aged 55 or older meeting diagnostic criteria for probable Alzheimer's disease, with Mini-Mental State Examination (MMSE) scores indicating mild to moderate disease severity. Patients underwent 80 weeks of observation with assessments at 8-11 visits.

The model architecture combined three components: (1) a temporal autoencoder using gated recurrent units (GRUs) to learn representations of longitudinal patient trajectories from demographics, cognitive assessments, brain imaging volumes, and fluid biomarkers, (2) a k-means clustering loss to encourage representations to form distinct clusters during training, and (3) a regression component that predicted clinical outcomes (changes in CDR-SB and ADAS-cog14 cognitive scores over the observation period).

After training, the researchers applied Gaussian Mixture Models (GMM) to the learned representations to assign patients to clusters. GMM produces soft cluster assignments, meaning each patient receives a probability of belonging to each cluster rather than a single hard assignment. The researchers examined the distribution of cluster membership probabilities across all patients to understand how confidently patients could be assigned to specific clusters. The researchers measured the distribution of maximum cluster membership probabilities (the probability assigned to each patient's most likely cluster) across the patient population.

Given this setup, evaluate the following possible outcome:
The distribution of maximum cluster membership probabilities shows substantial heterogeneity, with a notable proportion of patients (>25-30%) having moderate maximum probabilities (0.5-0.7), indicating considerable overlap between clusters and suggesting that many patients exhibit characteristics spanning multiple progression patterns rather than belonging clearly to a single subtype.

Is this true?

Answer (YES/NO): NO